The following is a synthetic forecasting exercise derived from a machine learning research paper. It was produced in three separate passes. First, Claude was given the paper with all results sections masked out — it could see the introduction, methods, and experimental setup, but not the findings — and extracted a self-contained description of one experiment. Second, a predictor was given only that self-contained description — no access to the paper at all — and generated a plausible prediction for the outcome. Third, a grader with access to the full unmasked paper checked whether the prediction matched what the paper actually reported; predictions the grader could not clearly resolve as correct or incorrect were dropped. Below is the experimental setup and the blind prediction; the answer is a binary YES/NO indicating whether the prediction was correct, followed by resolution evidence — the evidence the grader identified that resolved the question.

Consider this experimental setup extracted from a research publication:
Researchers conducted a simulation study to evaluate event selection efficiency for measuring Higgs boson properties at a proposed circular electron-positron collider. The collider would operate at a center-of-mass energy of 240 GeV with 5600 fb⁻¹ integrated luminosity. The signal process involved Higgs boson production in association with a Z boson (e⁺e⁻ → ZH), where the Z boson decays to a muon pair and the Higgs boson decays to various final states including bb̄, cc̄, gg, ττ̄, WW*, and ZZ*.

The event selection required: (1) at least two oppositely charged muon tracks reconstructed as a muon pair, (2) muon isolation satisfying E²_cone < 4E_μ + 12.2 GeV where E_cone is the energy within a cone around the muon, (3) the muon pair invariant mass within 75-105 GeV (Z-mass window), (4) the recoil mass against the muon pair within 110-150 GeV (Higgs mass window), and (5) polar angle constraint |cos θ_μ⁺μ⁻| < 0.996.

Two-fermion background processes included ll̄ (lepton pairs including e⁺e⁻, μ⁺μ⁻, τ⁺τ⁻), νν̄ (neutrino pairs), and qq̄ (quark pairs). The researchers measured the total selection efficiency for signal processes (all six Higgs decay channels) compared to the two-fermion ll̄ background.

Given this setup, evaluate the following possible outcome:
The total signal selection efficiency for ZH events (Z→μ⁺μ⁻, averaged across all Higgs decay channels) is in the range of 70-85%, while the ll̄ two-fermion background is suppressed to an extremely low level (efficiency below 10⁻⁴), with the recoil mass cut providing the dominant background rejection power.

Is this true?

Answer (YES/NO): NO